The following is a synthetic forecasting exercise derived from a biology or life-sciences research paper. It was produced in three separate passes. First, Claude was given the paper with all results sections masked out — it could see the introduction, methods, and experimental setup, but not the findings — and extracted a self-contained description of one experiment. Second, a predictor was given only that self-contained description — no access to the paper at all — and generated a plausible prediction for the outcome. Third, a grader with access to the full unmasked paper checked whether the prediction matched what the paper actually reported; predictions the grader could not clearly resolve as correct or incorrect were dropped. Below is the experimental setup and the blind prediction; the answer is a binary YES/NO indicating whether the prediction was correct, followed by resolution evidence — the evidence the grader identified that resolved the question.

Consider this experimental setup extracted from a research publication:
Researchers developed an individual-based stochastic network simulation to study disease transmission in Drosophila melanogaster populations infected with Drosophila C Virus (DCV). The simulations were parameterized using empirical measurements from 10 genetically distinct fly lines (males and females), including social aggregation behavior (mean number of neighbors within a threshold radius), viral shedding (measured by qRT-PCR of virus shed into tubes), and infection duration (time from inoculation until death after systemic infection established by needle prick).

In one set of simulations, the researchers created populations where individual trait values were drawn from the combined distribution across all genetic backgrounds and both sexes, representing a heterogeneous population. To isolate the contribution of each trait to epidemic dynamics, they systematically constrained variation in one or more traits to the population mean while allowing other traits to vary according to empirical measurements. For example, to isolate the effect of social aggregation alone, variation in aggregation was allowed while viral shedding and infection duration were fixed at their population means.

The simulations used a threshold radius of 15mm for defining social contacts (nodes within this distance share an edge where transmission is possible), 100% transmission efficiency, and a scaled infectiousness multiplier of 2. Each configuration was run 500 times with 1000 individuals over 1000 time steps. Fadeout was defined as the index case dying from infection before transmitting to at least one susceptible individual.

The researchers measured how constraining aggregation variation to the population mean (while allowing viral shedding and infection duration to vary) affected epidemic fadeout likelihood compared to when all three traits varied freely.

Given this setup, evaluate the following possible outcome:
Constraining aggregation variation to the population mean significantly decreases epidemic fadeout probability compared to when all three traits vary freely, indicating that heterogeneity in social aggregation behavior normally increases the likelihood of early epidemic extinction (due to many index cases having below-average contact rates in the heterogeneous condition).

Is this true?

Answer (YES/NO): NO